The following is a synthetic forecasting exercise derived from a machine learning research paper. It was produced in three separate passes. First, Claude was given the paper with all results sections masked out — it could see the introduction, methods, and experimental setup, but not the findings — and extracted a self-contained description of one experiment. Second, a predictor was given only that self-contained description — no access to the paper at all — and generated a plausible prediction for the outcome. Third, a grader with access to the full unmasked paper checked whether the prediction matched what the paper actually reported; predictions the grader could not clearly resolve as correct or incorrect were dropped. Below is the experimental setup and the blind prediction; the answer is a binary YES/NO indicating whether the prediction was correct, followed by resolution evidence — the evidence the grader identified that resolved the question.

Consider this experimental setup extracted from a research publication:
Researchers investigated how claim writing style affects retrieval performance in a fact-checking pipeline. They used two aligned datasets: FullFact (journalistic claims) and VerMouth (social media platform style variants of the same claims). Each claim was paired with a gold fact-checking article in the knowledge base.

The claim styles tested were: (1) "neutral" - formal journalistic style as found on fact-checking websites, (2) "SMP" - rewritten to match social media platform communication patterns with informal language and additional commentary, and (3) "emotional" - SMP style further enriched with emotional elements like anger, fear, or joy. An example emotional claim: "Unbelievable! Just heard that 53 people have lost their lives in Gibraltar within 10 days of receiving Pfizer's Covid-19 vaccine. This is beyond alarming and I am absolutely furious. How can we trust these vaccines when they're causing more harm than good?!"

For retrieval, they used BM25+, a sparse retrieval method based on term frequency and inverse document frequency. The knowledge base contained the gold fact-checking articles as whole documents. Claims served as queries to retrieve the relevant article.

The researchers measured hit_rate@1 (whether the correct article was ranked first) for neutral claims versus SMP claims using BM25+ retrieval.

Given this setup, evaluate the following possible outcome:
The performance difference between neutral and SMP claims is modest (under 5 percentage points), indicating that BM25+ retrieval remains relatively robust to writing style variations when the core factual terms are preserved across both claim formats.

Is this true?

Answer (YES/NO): NO